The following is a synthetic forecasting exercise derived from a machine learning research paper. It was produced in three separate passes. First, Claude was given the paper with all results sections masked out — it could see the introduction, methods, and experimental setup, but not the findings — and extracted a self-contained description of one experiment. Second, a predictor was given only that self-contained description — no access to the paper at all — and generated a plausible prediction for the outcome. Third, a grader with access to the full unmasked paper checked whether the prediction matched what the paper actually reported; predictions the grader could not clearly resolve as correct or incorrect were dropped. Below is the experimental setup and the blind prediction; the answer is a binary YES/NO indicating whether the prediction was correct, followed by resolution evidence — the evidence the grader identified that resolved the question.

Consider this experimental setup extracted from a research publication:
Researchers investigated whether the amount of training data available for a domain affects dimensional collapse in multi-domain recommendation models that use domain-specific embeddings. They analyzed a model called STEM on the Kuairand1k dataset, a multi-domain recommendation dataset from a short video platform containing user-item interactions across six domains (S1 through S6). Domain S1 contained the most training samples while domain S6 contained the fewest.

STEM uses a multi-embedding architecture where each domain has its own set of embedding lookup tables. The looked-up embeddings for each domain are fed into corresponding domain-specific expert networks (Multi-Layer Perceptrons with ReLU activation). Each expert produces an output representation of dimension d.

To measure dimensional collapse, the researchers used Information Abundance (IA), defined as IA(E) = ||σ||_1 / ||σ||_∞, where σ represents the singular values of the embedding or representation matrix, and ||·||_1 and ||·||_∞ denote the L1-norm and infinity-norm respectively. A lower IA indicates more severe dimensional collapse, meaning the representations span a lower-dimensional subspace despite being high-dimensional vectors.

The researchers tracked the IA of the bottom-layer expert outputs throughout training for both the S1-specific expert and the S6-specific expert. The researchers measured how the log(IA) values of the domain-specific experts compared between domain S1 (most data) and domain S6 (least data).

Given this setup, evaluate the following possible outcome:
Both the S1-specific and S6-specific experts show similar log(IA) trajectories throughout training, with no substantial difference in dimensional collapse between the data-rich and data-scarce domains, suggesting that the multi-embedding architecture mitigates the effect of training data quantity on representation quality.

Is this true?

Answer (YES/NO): NO